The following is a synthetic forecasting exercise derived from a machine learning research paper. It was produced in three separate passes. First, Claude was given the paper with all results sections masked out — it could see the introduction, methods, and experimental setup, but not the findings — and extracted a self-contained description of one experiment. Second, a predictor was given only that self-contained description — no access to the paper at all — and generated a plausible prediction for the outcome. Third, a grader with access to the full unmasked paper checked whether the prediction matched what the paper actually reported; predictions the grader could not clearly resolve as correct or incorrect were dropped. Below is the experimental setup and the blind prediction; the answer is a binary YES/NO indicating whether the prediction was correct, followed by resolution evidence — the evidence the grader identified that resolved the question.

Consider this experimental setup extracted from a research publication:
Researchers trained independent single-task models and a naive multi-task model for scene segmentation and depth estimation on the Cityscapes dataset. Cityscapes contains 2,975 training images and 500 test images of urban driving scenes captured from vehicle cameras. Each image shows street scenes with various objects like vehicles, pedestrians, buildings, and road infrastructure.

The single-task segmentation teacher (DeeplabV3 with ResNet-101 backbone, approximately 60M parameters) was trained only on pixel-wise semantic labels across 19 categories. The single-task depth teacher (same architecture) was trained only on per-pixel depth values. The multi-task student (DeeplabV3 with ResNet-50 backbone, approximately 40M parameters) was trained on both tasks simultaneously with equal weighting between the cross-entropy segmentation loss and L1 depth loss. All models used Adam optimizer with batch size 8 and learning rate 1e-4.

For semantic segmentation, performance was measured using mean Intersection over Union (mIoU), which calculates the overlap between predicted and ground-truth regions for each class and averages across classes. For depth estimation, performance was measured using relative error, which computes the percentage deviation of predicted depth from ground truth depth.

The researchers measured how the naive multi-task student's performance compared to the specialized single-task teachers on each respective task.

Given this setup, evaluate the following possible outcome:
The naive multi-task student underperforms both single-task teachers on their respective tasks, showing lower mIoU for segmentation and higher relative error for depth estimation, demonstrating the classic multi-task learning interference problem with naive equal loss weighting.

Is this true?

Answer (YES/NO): YES